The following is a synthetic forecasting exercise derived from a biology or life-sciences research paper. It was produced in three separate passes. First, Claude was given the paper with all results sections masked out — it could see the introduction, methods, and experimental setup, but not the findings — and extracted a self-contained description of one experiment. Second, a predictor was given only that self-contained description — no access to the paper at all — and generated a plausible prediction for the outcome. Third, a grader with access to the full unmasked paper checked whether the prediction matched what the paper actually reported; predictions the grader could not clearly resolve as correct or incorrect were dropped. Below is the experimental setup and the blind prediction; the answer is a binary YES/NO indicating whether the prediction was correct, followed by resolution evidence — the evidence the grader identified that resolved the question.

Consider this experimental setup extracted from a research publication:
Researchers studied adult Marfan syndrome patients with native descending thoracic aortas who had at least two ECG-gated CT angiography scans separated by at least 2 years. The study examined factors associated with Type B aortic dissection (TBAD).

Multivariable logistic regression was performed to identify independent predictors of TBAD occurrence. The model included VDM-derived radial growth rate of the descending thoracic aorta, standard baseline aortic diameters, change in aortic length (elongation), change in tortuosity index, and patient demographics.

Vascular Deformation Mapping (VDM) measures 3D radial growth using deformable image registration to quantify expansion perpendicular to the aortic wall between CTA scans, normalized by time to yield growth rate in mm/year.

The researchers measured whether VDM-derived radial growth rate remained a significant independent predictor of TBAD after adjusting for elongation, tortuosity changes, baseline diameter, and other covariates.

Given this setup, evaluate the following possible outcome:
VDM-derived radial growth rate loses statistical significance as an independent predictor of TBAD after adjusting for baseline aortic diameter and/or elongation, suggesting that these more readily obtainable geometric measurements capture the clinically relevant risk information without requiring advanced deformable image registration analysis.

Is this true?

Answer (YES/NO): NO